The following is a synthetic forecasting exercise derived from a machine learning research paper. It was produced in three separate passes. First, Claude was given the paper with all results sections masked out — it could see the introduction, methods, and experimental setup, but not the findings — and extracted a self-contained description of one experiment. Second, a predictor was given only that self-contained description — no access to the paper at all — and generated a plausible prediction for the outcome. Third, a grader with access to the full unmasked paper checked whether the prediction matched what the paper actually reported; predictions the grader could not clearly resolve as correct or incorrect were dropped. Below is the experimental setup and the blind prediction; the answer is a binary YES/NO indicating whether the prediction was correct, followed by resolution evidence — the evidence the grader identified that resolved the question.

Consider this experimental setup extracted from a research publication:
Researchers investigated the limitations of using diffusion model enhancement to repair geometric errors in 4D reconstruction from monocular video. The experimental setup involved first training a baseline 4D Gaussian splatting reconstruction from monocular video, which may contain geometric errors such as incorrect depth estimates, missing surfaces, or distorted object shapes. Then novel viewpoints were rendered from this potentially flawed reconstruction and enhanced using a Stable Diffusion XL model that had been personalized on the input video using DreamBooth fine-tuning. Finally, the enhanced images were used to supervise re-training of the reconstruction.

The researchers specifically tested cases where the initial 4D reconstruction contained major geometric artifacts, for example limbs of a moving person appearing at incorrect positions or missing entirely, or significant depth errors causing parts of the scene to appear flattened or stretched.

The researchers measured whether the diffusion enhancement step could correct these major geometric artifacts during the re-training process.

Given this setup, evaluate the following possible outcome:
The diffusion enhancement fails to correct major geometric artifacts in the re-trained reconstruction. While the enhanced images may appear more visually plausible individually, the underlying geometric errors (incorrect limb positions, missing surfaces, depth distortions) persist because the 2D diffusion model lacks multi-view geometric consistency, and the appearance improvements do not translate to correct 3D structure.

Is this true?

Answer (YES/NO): YES